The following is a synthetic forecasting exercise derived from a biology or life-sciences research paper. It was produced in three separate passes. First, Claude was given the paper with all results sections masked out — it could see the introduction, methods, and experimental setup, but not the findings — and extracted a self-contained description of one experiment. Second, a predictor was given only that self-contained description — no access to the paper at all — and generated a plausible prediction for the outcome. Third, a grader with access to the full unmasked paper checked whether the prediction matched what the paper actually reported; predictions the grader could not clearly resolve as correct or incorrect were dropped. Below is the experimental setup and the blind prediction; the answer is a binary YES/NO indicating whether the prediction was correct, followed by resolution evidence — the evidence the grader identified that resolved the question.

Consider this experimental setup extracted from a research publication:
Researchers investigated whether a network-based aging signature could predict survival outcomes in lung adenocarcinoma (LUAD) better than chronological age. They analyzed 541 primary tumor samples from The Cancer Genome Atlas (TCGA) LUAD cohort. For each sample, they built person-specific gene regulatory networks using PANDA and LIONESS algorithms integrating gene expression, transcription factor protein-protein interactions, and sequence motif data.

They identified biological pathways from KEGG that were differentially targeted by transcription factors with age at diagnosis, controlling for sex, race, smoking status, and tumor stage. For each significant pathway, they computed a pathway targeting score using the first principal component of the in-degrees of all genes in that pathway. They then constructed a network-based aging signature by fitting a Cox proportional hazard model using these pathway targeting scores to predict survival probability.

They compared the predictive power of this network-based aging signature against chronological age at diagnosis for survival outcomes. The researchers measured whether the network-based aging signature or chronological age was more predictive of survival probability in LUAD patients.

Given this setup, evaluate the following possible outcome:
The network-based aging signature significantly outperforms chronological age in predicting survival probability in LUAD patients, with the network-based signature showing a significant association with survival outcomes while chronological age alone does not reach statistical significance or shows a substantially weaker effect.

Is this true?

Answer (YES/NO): YES